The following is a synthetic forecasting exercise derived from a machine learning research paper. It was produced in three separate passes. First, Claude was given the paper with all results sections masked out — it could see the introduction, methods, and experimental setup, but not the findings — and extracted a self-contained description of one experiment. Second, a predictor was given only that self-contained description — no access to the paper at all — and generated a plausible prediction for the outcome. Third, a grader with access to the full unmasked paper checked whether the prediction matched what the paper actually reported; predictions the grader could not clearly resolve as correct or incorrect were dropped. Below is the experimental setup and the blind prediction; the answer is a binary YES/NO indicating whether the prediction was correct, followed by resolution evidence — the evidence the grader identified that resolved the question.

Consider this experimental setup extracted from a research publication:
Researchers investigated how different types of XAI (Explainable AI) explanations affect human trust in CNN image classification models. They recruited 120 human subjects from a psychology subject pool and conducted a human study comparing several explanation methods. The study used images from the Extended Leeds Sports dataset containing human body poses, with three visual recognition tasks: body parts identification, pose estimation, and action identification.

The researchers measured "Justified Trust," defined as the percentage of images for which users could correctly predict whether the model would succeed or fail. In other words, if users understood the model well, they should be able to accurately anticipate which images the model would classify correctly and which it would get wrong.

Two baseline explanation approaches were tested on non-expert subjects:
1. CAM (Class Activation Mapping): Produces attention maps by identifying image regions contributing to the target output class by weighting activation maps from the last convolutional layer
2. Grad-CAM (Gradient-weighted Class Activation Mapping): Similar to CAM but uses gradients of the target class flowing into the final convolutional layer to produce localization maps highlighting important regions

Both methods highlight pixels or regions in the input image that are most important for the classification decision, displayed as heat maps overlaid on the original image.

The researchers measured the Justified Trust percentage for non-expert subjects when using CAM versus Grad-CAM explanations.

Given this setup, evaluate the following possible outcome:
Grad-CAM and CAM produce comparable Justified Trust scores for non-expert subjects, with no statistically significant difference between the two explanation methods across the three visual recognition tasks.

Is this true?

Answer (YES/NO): NO